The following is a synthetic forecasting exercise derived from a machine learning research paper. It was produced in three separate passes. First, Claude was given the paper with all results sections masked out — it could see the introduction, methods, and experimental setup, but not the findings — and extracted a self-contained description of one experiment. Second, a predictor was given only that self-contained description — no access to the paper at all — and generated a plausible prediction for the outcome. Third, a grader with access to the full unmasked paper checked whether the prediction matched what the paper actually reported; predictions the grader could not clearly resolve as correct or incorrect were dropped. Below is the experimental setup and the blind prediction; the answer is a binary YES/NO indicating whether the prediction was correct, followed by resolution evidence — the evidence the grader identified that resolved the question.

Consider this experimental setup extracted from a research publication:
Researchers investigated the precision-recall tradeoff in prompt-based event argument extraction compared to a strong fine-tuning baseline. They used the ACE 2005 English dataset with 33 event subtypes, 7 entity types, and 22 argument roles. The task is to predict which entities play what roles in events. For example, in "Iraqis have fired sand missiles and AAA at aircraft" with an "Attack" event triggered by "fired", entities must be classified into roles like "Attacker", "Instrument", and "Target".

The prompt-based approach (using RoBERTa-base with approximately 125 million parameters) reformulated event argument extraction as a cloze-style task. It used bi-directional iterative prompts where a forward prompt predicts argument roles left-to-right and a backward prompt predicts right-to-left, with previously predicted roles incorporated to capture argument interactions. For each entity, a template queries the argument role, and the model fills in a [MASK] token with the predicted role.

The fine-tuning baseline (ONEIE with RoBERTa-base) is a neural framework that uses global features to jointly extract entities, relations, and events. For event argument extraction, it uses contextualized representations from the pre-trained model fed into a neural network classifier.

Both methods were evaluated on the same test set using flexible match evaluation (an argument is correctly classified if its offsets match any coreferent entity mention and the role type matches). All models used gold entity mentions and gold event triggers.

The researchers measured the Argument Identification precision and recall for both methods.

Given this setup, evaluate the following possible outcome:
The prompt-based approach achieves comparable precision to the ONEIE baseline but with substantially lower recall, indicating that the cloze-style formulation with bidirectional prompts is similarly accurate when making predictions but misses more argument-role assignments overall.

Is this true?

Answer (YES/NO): NO